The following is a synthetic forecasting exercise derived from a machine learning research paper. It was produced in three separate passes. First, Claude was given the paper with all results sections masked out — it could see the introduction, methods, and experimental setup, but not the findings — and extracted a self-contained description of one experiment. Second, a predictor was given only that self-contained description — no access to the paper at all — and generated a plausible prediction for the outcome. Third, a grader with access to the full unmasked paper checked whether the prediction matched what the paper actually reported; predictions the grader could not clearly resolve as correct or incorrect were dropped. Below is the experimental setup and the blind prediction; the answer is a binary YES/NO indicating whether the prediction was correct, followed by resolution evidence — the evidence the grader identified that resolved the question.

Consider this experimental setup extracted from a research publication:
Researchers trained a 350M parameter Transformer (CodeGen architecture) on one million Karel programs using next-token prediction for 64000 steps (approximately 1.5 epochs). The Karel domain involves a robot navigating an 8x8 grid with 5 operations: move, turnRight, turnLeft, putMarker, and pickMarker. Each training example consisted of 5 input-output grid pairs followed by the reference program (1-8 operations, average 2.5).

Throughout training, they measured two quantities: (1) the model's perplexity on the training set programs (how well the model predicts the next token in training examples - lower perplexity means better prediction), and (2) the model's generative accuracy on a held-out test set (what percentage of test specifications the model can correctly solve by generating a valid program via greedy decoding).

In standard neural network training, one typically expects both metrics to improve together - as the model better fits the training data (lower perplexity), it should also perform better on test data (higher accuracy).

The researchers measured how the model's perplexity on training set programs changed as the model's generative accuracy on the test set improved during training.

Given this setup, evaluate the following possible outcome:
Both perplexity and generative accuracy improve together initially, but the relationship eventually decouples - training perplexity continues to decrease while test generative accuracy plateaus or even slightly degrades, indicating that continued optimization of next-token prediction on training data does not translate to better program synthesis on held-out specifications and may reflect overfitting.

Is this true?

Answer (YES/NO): NO